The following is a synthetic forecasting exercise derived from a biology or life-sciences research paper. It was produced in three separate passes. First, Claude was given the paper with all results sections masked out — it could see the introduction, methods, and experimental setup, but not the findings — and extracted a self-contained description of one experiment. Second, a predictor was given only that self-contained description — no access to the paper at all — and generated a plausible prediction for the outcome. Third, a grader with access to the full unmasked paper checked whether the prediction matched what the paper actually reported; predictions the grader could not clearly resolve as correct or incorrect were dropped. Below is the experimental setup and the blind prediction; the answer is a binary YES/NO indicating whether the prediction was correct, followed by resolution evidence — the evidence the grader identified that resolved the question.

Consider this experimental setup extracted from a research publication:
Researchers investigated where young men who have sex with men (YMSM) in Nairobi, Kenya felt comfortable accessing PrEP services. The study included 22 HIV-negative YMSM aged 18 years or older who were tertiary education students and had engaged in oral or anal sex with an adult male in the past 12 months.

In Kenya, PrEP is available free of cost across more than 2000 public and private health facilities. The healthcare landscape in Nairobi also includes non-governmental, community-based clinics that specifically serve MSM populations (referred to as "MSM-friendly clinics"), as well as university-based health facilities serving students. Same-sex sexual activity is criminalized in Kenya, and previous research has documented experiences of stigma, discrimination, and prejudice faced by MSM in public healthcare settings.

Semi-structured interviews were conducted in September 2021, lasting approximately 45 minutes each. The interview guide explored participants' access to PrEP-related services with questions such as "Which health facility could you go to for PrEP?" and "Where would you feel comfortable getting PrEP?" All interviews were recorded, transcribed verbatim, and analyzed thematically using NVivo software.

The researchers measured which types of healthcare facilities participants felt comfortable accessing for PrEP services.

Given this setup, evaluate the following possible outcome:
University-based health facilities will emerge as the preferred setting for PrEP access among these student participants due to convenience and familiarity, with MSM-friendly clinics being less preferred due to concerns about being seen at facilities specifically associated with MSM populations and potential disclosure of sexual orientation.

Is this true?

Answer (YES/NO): NO